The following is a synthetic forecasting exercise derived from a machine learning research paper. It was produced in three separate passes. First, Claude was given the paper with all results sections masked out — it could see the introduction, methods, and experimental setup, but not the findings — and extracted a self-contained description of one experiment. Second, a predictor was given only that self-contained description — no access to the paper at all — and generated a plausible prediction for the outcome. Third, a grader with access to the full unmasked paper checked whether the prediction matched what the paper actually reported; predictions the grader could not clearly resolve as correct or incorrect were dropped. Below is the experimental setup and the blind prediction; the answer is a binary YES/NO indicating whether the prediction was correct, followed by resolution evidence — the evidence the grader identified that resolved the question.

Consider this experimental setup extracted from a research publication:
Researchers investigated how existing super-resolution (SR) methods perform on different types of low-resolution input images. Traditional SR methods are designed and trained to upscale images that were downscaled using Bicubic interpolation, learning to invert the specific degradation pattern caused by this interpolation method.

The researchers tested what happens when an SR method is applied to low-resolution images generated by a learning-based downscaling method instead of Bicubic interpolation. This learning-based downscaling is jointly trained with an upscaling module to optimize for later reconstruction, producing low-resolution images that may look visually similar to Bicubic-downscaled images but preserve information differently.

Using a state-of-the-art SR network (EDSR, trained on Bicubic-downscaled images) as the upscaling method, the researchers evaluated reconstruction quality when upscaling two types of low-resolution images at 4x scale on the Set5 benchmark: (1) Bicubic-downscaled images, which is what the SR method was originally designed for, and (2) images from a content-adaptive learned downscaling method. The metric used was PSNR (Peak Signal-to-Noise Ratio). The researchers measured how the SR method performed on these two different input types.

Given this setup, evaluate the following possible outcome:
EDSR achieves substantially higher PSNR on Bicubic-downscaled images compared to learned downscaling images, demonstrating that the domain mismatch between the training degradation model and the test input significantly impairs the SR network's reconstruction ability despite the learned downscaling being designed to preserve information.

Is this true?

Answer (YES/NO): NO